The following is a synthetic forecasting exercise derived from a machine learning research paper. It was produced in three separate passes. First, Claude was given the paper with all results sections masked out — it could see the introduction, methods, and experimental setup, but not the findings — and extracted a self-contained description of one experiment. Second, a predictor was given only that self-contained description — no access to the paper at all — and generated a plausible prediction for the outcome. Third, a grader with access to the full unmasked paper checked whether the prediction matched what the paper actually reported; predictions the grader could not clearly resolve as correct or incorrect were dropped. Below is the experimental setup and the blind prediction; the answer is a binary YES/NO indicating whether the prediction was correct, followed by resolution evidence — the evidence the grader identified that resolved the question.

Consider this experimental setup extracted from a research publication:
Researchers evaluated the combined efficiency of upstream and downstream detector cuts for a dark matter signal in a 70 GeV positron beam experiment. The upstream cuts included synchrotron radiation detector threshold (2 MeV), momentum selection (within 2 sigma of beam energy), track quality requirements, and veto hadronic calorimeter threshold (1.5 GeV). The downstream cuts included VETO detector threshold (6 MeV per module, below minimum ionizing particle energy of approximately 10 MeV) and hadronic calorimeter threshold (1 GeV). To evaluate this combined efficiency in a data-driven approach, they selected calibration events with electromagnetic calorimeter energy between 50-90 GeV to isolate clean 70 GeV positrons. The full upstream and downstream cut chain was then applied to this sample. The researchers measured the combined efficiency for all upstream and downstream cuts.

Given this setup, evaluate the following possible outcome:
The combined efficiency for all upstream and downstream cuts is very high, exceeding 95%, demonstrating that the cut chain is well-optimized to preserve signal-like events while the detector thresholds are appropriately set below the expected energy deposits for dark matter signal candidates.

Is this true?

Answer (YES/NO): NO